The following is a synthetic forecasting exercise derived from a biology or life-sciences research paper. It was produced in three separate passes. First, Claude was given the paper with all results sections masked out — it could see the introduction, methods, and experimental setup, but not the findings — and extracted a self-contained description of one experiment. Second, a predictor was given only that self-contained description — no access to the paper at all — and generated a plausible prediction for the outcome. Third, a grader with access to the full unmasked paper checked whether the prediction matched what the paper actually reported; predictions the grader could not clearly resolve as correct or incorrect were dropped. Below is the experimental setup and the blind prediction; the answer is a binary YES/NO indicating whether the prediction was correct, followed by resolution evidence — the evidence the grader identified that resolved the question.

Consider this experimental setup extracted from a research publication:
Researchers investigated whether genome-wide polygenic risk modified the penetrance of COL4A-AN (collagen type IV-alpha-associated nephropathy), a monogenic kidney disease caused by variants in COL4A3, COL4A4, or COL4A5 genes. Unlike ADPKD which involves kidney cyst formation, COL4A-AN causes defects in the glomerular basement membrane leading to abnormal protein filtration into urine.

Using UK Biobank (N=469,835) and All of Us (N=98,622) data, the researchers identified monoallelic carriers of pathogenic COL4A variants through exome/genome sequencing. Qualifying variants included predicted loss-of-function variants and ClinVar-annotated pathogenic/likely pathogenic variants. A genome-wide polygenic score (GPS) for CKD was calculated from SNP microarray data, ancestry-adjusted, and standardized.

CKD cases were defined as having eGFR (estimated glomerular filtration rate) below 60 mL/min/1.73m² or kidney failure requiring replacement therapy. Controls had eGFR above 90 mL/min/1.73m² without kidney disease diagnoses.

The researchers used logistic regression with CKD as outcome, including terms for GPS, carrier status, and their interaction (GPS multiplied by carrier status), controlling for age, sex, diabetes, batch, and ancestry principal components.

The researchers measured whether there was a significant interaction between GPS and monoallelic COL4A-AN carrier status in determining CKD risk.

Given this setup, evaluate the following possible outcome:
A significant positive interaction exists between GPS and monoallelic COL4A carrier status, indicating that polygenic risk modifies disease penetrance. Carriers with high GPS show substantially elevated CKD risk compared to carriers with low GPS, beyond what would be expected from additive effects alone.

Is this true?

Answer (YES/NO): NO